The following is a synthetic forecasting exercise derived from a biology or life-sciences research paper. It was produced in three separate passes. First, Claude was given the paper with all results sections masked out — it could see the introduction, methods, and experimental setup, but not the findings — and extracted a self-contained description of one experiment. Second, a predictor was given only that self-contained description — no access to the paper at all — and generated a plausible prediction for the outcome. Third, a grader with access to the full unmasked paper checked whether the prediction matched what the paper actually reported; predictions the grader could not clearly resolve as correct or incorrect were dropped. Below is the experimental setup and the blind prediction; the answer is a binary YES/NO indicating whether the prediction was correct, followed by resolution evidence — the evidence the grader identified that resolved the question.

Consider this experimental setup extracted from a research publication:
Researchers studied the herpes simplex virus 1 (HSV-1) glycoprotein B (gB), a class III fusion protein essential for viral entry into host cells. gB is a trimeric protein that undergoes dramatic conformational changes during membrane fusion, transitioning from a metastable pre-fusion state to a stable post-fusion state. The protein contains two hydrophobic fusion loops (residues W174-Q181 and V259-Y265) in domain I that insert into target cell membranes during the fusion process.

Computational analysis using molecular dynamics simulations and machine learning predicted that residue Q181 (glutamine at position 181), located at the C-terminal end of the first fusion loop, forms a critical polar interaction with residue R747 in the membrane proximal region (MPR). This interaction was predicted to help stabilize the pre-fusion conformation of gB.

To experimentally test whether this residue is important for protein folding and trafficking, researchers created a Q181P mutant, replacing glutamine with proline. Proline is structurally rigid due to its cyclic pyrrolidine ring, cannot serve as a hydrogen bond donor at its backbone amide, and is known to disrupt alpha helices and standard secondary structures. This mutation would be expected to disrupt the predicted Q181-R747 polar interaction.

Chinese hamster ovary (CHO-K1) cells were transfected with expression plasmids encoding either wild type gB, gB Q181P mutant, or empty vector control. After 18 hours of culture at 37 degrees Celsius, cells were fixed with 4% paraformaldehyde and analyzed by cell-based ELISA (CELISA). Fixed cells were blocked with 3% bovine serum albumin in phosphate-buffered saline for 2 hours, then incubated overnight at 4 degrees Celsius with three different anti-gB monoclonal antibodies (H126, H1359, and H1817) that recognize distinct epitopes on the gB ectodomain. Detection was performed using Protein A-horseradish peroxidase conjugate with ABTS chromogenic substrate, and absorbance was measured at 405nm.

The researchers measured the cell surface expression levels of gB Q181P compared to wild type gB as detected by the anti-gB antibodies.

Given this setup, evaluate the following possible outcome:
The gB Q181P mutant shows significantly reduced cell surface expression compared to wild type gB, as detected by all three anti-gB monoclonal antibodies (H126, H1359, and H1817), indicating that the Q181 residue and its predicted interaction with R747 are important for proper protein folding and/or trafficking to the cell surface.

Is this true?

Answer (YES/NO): NO